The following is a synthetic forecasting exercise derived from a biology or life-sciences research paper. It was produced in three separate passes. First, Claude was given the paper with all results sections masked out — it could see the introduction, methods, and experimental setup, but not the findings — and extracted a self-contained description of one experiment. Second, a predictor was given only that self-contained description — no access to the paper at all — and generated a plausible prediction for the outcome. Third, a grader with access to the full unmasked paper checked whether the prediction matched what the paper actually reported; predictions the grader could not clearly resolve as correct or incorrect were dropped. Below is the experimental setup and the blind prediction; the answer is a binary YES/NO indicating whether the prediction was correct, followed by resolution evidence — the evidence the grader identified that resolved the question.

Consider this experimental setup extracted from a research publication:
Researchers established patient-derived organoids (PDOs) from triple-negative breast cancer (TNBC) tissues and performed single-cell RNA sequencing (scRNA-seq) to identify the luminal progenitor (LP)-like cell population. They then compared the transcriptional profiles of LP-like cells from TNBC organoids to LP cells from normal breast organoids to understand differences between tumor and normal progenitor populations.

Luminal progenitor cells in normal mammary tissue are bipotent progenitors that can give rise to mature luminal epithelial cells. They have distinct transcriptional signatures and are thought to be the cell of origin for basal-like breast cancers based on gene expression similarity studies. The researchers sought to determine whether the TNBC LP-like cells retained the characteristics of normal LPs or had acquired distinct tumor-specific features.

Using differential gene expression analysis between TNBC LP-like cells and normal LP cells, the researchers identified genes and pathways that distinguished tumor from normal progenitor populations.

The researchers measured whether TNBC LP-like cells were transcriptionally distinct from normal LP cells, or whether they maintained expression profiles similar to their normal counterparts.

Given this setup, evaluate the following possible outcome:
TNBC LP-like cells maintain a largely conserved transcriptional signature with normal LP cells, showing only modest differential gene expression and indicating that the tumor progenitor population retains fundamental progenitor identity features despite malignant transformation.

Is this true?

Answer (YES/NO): NO